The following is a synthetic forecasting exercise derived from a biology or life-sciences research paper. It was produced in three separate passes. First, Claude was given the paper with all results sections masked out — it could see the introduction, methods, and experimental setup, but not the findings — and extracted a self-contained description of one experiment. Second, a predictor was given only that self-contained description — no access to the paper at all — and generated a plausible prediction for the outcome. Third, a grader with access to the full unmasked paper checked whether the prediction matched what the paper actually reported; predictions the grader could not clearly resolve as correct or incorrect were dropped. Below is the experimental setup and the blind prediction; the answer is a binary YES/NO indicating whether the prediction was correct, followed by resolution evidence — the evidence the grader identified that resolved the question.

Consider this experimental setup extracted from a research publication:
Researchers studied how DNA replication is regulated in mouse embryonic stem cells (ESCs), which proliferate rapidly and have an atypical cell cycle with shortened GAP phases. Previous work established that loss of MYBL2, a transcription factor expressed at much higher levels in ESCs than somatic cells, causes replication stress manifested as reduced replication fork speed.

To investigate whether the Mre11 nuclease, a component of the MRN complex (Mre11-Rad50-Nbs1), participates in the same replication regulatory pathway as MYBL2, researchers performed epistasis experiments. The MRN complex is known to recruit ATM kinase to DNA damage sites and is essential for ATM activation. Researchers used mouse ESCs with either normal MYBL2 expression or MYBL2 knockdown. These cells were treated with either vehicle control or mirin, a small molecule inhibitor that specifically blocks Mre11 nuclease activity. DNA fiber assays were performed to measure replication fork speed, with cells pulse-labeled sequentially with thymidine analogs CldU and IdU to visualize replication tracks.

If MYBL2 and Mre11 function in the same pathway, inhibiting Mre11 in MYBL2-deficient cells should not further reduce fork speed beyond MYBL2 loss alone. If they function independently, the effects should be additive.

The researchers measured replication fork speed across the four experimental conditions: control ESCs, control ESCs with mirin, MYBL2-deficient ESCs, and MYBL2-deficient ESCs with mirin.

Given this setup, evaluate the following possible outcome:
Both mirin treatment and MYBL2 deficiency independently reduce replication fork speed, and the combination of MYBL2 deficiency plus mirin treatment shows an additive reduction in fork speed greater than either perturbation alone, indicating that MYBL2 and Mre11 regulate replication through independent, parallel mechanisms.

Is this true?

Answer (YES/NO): NO